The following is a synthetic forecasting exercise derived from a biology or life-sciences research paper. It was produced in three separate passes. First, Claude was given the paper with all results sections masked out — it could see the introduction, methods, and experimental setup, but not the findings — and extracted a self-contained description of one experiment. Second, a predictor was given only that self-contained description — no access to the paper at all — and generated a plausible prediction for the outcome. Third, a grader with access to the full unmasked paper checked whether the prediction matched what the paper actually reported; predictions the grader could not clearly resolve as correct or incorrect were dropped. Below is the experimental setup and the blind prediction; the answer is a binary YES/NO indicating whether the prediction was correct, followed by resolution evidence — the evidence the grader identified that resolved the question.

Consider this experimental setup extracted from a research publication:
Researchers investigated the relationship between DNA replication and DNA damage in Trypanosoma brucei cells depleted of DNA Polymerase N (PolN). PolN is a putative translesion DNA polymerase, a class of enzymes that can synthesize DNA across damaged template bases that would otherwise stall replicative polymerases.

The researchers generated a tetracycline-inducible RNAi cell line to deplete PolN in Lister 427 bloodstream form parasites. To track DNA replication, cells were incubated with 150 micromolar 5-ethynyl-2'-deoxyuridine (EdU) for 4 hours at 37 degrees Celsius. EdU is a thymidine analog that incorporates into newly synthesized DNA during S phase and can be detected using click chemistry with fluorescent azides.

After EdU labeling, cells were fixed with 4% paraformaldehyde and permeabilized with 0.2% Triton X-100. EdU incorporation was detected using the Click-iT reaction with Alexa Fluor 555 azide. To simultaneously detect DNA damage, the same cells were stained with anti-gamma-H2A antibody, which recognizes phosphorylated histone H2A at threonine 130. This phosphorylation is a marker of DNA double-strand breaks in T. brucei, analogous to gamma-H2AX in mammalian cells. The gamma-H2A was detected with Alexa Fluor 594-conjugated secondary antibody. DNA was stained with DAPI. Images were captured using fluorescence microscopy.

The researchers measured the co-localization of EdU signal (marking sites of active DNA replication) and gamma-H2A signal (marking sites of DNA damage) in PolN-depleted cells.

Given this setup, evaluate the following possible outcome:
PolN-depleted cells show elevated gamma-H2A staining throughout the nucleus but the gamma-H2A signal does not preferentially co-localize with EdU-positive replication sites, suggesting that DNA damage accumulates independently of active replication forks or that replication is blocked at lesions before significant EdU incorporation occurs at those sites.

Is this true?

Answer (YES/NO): YES